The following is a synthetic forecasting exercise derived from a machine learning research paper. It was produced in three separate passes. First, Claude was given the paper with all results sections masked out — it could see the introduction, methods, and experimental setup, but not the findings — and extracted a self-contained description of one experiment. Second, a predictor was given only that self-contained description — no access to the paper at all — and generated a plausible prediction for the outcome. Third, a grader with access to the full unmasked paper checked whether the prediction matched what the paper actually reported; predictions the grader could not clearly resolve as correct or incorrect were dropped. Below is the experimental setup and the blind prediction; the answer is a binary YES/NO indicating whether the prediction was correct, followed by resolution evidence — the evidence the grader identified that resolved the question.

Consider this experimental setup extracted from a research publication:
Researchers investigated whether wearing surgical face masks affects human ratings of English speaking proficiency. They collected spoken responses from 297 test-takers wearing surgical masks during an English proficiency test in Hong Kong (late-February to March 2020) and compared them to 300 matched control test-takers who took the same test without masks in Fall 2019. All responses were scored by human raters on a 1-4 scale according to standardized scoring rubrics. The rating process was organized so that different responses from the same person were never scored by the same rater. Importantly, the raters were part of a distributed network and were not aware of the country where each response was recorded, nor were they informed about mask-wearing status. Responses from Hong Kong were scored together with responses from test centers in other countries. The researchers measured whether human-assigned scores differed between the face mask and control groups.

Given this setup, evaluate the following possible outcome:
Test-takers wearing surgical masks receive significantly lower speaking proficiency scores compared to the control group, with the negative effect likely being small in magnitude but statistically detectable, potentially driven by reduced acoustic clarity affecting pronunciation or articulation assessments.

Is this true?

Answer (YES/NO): NO